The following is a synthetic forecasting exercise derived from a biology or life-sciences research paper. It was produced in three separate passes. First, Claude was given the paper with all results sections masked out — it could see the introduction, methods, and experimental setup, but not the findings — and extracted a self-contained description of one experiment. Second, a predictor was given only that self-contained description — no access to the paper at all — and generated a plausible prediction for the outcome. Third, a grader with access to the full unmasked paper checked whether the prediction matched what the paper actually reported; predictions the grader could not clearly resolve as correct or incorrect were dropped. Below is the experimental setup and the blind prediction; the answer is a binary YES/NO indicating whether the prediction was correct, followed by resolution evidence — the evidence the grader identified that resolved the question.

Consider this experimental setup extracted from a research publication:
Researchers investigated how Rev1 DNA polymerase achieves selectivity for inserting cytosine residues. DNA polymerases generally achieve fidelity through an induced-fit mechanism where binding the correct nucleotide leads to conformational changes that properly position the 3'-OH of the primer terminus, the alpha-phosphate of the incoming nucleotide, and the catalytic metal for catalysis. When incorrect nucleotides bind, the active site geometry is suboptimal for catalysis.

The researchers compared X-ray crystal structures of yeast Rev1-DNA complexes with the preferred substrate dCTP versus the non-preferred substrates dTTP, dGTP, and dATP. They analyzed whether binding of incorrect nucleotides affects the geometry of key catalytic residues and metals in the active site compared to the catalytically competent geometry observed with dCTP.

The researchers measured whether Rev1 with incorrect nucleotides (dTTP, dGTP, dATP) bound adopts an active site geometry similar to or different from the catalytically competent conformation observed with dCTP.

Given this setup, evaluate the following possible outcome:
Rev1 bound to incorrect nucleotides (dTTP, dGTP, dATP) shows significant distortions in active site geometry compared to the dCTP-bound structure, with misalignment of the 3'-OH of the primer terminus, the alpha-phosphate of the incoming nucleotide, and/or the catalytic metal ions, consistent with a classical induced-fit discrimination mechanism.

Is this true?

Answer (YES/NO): YES